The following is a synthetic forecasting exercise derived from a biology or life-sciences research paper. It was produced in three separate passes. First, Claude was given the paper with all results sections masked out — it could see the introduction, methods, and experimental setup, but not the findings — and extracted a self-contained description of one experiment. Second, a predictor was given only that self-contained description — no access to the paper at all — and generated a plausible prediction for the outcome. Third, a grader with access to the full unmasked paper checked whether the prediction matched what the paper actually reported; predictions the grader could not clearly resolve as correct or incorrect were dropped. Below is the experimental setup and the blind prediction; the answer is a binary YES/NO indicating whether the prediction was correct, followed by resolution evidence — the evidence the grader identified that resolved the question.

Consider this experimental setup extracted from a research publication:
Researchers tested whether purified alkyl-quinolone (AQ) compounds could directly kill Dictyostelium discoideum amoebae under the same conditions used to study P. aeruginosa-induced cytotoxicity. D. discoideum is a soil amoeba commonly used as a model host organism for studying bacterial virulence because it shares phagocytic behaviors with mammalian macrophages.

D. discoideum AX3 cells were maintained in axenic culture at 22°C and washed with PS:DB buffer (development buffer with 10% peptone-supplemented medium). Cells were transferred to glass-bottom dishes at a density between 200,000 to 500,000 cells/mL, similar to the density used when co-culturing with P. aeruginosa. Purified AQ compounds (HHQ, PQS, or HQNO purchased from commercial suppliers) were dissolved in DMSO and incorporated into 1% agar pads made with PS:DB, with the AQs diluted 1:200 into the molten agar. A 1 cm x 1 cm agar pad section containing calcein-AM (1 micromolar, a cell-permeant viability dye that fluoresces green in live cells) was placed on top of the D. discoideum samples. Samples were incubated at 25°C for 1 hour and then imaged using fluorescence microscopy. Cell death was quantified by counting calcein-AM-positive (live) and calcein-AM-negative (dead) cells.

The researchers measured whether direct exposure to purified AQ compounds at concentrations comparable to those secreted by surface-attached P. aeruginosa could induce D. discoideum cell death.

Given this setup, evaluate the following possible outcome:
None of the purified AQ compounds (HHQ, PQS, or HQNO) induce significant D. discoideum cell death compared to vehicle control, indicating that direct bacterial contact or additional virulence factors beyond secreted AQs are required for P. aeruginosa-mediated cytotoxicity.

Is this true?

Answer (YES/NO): NO